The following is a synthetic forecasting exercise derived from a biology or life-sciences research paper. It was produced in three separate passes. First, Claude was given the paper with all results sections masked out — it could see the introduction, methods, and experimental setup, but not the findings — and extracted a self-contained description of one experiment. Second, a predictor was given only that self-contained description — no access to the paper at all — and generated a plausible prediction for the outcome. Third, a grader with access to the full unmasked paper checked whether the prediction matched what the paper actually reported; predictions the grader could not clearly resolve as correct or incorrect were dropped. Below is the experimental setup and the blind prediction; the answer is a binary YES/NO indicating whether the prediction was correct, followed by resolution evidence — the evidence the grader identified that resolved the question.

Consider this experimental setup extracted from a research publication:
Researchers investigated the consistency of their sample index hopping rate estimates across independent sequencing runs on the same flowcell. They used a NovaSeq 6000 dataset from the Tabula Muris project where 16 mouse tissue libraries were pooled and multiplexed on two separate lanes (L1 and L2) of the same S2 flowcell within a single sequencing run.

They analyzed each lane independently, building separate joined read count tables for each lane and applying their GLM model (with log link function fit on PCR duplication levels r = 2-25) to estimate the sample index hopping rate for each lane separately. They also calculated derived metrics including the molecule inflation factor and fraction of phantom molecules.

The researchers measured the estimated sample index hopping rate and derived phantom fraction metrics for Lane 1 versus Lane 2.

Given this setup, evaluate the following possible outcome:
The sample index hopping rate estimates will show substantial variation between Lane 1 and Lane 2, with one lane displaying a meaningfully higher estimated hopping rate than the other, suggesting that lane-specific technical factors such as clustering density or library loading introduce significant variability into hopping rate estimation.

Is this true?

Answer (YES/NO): NO